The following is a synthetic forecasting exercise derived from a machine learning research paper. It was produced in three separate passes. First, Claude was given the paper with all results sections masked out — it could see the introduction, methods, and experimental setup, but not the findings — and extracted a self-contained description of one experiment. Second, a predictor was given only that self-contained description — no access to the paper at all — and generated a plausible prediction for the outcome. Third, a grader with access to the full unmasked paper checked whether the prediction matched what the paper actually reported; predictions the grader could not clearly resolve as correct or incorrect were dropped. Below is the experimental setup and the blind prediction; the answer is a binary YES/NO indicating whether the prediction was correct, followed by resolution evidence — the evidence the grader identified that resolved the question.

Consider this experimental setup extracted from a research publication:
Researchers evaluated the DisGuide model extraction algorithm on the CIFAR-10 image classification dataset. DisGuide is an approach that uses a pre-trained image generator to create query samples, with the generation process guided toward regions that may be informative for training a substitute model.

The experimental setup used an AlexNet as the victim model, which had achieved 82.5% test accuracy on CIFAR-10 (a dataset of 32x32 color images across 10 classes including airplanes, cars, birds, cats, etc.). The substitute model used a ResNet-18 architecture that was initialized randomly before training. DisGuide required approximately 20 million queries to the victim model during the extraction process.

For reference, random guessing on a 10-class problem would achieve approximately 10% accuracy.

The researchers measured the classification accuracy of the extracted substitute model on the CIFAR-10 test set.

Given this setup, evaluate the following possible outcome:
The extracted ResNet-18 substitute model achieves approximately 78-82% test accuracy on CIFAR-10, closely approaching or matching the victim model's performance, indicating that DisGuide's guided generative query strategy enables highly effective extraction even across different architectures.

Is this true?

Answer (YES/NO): NO